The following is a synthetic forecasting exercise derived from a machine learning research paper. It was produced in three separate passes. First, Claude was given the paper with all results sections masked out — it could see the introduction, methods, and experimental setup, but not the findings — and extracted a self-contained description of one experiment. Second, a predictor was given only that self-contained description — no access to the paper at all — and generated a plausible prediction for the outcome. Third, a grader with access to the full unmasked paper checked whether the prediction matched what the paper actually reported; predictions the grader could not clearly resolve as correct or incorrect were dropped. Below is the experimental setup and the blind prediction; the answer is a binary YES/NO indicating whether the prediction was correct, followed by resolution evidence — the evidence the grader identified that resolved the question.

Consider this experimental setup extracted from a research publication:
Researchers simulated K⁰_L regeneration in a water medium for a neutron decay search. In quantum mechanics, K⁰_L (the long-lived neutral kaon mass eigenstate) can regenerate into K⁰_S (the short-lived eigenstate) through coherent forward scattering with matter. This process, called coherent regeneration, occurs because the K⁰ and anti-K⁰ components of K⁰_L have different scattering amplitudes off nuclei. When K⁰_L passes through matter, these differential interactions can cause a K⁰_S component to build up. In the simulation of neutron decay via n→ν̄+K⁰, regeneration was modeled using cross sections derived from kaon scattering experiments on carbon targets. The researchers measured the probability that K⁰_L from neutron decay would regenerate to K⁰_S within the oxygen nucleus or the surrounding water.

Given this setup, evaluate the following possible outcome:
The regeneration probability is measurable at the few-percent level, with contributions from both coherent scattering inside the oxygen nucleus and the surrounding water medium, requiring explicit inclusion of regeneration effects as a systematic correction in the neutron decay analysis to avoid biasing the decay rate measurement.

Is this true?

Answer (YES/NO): NO